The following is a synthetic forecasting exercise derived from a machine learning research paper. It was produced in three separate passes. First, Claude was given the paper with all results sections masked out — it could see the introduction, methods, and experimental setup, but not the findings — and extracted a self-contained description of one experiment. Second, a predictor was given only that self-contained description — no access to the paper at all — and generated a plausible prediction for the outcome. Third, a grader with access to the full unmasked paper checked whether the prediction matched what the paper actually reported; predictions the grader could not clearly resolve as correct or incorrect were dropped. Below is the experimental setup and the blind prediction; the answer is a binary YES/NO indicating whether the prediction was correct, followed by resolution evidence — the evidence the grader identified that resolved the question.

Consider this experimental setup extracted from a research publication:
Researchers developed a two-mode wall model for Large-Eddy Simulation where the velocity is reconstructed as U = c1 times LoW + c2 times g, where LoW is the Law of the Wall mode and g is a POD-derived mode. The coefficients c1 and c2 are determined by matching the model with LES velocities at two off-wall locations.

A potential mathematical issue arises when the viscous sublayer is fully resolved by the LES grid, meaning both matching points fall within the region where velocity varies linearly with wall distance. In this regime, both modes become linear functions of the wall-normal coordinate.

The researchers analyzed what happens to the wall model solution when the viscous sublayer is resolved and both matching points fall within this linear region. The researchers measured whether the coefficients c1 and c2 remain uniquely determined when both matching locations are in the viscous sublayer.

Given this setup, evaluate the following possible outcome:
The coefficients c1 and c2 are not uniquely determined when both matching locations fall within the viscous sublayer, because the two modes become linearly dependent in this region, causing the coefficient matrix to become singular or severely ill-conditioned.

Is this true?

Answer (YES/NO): YES